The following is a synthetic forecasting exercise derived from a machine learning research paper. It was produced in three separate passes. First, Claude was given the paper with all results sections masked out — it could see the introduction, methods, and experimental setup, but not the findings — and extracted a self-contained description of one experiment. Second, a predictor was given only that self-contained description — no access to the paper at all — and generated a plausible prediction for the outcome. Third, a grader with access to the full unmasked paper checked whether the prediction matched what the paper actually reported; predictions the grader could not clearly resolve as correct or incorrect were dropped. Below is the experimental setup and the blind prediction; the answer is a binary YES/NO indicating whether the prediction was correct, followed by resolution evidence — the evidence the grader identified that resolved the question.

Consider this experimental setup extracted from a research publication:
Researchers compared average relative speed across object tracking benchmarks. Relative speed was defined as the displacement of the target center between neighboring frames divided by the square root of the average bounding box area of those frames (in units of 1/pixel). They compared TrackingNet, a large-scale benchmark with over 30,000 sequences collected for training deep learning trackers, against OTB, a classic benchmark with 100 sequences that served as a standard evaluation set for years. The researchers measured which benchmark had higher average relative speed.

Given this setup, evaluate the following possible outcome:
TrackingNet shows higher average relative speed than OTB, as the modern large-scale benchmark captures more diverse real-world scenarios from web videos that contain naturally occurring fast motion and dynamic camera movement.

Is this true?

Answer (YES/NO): NO